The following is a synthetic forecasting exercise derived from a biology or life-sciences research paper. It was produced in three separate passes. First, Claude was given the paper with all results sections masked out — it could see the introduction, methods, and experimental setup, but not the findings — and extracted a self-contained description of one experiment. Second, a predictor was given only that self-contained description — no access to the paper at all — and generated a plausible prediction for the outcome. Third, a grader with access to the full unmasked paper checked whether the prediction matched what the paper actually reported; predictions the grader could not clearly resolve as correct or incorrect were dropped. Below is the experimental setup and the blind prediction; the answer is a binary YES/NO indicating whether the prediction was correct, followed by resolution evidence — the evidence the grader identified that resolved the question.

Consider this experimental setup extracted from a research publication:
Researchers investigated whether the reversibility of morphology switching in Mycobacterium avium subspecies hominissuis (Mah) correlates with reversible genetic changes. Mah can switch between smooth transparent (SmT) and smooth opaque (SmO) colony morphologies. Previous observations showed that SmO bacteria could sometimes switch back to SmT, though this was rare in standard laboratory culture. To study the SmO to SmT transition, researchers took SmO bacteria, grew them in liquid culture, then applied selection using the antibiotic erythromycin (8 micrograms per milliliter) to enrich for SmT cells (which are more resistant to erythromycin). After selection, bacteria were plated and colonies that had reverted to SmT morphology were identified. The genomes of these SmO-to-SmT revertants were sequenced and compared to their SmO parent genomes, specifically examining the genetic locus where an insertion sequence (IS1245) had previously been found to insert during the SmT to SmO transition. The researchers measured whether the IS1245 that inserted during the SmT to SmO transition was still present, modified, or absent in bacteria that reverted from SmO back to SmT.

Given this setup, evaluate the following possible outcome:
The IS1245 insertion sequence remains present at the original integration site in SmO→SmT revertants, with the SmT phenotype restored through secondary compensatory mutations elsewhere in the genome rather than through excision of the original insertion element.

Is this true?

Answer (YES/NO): NO